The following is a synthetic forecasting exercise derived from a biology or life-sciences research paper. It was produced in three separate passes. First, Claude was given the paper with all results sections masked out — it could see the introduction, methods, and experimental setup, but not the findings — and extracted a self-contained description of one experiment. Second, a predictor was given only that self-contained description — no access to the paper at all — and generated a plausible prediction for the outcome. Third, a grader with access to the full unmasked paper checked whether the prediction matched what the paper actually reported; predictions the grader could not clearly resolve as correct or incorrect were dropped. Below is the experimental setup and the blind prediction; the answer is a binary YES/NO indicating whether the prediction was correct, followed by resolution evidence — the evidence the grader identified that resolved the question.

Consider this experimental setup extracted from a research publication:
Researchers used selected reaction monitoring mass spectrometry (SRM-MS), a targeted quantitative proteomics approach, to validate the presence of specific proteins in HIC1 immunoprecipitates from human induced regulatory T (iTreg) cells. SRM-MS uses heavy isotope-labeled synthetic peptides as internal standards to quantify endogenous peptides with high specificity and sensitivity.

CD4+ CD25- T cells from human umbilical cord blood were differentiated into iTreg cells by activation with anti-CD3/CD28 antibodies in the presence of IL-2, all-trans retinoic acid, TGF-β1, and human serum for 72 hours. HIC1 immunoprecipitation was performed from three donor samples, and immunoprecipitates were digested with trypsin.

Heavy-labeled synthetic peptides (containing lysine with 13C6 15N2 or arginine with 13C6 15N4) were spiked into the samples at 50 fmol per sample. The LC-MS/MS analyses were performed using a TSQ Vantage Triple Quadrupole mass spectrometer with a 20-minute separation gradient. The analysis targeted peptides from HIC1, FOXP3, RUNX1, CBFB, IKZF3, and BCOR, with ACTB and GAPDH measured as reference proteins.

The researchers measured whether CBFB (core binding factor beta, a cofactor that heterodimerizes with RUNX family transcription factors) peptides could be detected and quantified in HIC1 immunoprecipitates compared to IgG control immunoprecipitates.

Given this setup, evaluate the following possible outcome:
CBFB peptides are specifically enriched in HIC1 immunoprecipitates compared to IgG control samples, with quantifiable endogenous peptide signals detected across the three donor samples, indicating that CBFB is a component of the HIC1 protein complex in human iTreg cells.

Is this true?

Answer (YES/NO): YES